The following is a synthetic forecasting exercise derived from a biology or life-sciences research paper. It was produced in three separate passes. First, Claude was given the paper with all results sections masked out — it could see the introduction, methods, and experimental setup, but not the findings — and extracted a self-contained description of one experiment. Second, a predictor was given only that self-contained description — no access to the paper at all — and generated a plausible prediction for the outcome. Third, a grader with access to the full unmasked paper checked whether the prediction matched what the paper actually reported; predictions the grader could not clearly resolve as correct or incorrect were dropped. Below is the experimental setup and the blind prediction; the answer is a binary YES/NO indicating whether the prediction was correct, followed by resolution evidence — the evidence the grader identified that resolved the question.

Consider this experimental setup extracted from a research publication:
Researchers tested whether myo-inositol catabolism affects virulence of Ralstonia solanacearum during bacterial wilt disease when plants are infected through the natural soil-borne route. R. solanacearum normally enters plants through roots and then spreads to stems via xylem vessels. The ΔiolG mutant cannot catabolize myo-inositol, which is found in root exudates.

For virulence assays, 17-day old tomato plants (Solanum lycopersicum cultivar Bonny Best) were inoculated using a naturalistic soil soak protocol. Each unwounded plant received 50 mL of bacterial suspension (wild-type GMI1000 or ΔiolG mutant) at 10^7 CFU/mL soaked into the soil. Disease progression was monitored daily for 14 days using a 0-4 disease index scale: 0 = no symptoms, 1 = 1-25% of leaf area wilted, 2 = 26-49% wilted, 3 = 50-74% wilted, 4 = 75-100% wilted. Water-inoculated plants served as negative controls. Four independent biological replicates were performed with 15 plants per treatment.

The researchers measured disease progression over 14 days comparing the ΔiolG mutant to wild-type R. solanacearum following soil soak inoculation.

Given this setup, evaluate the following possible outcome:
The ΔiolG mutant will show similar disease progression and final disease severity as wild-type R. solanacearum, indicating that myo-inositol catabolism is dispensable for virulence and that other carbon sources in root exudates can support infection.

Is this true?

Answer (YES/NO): YES